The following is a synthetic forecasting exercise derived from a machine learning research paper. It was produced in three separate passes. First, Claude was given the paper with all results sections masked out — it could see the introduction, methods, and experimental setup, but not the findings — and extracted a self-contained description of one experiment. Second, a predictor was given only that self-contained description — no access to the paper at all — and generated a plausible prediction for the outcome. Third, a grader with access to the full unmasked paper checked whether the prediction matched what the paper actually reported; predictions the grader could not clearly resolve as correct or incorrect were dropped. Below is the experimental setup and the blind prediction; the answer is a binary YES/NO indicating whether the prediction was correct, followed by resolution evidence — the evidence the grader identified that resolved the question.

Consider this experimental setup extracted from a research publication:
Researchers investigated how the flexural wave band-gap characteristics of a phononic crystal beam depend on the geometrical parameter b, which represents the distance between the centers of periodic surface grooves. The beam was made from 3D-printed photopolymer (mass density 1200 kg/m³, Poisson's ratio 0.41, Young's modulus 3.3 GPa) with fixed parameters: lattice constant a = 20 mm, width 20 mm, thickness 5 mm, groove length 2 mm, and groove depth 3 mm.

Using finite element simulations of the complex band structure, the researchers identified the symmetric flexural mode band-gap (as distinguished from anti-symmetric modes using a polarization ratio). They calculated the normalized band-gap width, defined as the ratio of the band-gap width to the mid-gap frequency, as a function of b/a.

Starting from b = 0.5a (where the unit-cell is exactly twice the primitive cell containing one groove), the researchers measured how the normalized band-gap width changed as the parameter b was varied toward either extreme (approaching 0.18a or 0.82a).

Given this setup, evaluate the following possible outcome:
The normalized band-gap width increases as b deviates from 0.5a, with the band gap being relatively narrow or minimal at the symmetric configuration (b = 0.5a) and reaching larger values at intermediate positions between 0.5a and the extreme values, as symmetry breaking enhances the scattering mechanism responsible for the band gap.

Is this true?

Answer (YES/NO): NO